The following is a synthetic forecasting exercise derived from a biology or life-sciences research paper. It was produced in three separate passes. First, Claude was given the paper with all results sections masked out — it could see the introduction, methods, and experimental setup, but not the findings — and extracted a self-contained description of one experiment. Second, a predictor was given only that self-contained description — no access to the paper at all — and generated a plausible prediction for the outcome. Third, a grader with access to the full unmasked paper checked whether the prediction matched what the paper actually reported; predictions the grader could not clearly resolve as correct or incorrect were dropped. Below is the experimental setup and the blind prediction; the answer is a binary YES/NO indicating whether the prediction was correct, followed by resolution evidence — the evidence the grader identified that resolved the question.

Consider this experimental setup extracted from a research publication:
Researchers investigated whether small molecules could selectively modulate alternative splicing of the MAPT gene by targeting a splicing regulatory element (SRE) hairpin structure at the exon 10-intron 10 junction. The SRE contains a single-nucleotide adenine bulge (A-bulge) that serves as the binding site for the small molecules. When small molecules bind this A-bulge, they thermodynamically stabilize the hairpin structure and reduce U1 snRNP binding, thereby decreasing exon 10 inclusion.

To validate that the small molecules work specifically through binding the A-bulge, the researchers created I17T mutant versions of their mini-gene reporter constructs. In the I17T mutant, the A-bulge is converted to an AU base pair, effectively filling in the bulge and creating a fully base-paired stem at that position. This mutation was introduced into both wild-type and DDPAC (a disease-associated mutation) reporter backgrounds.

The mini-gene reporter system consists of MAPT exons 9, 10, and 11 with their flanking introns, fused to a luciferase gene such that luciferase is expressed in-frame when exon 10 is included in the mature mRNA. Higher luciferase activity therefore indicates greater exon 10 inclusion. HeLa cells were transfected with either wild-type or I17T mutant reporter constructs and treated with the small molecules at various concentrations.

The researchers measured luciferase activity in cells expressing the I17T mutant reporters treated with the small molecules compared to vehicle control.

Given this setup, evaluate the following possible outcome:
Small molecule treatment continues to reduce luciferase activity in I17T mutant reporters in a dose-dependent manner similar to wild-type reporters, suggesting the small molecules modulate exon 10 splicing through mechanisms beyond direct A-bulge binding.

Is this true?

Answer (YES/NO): NO